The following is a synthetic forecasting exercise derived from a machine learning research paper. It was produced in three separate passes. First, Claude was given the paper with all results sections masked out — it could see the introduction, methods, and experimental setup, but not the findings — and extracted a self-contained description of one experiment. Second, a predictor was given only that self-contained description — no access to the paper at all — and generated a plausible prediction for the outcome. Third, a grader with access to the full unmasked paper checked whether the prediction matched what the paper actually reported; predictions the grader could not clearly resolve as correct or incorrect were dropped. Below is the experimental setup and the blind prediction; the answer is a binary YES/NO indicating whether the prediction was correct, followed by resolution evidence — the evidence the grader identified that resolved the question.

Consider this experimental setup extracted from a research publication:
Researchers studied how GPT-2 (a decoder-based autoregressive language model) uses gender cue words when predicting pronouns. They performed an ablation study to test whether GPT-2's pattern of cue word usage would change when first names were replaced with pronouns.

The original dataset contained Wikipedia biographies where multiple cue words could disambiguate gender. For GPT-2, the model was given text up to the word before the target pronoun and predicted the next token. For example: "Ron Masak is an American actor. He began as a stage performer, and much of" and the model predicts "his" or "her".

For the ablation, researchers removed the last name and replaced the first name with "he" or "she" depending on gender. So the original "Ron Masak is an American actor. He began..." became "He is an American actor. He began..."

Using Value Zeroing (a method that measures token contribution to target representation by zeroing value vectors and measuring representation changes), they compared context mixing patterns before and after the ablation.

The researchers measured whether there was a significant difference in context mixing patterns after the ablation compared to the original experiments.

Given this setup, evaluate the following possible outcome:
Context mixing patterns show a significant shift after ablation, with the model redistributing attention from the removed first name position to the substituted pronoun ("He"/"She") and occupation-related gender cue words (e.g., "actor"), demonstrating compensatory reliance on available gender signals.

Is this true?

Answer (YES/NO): NO